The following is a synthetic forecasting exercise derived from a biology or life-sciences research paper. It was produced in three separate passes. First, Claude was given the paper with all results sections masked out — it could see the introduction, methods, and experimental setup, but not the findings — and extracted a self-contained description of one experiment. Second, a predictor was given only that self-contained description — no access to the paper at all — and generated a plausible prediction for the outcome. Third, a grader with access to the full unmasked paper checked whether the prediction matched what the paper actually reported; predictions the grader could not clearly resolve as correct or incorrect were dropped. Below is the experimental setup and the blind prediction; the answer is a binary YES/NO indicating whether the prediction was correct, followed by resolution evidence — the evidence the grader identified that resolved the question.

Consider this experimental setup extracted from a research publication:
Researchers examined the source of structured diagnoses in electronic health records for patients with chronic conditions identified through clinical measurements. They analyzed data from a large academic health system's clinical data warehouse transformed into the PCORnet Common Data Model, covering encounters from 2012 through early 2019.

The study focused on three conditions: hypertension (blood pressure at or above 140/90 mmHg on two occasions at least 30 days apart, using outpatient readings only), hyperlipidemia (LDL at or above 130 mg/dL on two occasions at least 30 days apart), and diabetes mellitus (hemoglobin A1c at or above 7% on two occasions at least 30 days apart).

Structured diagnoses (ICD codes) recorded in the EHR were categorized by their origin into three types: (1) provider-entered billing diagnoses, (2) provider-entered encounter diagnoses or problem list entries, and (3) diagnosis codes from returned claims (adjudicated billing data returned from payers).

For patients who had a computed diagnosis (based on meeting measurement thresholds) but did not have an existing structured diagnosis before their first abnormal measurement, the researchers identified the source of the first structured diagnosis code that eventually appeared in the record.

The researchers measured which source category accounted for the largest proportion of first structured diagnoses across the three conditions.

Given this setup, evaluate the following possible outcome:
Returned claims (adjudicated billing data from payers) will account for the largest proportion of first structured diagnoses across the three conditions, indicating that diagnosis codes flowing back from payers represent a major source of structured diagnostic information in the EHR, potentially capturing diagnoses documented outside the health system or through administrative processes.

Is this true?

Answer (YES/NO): NO